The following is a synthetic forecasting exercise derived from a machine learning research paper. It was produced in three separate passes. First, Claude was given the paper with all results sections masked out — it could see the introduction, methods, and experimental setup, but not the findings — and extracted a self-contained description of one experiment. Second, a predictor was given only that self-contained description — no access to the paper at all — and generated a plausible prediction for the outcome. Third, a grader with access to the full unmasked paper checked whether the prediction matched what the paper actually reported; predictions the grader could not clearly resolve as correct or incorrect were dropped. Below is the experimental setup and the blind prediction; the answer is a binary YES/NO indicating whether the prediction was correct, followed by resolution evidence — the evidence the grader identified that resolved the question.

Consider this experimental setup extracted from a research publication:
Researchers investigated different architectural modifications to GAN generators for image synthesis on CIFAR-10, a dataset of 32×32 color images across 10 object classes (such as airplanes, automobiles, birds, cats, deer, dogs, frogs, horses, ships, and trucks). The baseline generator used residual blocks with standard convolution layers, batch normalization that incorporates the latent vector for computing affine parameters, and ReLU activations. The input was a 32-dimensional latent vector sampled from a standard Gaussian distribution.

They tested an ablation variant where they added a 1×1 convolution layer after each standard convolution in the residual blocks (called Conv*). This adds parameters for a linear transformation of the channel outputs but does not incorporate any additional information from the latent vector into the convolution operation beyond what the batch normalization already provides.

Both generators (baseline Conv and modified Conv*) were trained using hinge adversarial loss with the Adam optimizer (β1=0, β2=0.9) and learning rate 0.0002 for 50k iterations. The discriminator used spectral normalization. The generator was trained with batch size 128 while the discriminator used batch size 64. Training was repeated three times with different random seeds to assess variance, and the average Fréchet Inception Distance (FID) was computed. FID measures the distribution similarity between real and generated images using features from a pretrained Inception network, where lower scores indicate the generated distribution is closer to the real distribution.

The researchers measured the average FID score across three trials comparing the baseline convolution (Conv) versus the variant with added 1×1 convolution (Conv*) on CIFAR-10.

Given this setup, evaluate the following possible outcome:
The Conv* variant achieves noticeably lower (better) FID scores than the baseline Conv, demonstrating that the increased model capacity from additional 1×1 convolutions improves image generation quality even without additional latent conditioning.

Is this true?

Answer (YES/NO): NO